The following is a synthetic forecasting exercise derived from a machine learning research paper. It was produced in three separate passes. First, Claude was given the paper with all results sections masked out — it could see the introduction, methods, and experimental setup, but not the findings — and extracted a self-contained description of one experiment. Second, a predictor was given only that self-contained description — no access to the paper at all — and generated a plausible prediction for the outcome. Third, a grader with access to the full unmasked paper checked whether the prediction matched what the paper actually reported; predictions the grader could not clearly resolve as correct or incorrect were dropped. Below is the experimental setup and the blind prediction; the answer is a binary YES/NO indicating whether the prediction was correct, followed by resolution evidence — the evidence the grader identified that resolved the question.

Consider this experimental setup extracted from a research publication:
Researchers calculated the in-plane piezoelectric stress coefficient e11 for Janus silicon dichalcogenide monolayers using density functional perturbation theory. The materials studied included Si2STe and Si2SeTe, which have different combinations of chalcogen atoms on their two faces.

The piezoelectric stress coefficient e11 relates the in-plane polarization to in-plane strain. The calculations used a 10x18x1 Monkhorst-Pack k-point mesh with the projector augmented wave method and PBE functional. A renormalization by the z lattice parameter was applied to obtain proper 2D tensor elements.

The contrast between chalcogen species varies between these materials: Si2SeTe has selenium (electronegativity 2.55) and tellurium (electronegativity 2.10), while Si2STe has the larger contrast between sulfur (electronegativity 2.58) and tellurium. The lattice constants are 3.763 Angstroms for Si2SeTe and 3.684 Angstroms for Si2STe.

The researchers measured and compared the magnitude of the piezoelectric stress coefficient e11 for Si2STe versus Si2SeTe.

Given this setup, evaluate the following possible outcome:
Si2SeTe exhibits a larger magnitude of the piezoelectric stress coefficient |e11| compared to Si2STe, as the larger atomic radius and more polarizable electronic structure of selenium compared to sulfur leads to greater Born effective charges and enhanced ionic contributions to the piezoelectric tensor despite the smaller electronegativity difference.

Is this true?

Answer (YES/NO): NO